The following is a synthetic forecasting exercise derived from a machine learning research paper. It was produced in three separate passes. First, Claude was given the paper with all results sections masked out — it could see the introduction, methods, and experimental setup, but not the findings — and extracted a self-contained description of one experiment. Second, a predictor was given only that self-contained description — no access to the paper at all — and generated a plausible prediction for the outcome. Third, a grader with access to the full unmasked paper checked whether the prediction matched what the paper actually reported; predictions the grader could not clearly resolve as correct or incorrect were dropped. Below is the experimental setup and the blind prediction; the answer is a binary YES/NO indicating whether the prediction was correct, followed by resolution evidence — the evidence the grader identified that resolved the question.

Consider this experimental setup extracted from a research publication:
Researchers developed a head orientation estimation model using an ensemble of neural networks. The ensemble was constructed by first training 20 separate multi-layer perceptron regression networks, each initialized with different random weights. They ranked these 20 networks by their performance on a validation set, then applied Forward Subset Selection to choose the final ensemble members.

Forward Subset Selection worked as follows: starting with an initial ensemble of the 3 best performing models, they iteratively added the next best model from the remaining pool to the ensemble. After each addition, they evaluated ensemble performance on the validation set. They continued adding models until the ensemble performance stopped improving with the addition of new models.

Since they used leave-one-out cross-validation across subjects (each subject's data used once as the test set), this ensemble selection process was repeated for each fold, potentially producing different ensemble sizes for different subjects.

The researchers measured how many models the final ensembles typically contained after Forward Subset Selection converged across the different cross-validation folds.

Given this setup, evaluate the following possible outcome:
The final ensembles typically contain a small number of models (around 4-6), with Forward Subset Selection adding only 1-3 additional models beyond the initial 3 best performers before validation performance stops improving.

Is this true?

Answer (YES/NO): YES